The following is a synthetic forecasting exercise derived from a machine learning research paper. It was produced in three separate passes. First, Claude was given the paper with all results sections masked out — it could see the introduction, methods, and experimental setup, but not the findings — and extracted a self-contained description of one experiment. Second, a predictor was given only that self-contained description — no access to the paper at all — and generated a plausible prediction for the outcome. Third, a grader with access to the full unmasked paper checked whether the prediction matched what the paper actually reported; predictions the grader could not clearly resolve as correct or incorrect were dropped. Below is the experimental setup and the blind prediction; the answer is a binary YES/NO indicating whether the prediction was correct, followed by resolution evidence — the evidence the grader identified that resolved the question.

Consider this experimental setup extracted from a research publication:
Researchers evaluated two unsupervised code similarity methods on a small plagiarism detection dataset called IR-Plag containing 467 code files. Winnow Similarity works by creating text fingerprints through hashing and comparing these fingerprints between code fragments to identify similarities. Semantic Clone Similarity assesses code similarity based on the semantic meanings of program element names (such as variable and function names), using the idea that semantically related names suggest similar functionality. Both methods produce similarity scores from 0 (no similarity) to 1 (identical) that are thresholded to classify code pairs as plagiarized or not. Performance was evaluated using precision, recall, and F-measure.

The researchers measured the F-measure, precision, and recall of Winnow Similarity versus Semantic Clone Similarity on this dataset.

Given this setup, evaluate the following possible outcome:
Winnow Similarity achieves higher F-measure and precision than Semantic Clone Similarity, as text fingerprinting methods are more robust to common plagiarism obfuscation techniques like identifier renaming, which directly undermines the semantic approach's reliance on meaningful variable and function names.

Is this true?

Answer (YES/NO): NO